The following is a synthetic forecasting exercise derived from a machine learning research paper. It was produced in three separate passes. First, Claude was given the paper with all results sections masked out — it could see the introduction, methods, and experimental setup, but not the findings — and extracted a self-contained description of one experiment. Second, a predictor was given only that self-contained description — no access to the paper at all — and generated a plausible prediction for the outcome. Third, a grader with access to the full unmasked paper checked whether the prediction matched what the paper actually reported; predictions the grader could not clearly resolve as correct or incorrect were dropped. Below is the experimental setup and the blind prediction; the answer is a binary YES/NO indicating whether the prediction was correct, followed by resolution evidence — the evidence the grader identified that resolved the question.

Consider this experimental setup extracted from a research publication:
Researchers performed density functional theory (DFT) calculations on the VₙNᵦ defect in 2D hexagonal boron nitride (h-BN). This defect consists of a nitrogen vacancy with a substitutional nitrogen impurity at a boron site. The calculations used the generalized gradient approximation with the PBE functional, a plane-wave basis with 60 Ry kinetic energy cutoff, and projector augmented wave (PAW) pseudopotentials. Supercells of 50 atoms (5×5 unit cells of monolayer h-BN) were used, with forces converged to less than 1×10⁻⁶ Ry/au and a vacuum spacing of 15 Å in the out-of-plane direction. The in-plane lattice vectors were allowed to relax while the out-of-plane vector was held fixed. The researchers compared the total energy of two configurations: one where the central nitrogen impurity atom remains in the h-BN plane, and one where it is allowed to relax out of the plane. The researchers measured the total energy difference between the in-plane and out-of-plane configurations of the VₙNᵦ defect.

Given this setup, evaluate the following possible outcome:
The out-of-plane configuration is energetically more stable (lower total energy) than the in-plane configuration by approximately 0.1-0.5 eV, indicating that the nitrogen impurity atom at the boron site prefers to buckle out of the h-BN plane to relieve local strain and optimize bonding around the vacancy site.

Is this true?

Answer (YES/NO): NO